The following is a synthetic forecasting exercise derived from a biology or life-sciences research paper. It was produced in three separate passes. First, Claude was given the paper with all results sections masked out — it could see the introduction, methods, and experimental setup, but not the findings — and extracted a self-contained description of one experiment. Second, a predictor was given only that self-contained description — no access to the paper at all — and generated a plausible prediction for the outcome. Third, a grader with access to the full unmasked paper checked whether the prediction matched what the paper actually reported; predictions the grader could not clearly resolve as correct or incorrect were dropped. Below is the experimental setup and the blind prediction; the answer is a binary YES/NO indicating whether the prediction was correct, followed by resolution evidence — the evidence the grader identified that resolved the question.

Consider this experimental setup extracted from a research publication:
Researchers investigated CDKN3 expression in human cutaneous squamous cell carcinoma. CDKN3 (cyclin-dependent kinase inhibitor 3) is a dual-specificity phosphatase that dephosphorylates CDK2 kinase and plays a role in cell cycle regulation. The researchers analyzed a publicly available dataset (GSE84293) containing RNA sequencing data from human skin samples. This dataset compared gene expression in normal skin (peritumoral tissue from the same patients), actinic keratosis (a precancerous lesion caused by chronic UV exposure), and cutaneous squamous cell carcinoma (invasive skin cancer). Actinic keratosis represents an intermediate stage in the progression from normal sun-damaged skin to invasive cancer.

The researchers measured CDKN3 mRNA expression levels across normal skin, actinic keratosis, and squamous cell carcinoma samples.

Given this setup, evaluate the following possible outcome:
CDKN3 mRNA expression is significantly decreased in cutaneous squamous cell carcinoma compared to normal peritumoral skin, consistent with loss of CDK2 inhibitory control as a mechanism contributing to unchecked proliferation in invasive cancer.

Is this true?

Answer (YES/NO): NO